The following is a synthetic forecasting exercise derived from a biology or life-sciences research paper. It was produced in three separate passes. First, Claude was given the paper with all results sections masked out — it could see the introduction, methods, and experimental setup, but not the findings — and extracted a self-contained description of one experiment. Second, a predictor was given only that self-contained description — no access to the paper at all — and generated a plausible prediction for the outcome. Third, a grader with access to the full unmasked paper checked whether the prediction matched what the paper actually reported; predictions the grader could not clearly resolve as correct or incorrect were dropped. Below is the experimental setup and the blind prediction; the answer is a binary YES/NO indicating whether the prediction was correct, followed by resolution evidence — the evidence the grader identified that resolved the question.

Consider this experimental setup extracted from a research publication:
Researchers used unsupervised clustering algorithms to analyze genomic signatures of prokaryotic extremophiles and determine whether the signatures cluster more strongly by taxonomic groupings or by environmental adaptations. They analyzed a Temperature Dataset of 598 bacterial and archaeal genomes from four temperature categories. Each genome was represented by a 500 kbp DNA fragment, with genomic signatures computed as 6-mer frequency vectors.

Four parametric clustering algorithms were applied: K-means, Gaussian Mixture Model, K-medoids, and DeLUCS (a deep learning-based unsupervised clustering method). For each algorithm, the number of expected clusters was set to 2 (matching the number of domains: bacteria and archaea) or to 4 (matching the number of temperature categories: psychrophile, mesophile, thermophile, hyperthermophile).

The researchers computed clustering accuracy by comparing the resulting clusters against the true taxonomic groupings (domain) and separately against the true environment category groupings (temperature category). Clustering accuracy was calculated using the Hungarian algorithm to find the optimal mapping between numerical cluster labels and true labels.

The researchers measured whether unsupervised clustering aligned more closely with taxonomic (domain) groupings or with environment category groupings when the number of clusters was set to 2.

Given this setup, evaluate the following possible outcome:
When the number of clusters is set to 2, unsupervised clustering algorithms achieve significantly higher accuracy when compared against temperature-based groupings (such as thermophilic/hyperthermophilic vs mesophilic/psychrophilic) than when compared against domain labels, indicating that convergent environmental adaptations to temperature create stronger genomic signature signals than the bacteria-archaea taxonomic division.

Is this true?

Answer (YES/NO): NO